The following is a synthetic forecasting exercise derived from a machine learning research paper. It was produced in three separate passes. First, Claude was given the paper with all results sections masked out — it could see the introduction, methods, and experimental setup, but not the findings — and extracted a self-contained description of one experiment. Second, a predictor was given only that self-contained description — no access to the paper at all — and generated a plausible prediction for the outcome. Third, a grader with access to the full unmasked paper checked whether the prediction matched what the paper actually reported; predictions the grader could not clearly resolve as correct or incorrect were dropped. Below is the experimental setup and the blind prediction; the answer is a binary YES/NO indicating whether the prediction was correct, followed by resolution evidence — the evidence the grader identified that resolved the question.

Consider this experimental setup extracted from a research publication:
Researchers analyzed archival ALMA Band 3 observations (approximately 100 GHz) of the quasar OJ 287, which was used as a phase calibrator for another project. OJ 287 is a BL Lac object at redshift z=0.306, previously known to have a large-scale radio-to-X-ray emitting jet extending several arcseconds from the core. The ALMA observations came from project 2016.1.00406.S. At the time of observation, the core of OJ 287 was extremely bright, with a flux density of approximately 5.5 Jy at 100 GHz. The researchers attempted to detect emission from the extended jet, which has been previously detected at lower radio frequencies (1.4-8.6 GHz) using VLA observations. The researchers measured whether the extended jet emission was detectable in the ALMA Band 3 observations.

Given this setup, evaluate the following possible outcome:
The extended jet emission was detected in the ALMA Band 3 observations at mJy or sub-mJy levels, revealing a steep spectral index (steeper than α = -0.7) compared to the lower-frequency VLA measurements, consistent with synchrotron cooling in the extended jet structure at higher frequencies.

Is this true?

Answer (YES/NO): NO